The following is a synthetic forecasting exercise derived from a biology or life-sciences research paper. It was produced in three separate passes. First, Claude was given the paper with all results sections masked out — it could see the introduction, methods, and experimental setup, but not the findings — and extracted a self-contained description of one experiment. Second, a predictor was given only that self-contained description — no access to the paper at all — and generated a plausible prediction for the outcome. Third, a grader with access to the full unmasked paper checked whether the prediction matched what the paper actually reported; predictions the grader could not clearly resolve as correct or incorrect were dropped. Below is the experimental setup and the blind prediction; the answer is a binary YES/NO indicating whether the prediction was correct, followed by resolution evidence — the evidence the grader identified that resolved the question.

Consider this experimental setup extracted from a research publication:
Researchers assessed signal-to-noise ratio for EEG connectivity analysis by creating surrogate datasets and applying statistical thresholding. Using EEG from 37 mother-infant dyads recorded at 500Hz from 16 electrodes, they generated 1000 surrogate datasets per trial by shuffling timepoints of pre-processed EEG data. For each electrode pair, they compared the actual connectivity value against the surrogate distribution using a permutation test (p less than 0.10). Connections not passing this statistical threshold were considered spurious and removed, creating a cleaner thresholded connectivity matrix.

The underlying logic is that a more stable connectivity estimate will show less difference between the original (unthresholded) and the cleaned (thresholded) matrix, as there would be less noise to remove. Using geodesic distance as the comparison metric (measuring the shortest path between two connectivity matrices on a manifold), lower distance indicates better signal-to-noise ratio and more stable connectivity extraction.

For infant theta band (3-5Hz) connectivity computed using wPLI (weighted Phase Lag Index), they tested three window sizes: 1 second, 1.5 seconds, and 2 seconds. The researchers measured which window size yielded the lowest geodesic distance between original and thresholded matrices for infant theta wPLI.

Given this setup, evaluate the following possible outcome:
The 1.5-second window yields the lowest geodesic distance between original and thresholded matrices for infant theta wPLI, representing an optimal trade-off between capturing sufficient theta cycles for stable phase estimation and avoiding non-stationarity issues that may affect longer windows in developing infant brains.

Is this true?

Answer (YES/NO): NO